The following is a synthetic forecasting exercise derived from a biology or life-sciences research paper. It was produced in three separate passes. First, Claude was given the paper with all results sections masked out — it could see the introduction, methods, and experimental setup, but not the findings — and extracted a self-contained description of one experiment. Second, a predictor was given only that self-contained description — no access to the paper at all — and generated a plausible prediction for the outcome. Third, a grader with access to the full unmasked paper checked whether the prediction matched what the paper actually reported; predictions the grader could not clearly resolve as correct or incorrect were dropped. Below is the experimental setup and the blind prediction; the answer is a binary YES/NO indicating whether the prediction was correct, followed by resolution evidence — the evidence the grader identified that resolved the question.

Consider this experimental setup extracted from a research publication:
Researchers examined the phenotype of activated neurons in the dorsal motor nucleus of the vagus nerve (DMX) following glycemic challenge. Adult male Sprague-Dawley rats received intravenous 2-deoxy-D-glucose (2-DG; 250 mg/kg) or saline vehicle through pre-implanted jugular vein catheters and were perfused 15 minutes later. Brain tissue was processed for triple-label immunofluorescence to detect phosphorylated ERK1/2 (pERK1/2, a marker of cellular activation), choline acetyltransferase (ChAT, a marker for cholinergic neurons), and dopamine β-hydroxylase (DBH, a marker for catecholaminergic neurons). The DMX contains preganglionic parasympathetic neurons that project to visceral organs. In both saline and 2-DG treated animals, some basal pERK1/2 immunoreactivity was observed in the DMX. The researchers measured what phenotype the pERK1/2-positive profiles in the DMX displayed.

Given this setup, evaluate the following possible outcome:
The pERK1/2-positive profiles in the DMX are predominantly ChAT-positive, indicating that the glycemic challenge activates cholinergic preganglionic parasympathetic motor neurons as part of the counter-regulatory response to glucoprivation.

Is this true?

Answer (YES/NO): YES